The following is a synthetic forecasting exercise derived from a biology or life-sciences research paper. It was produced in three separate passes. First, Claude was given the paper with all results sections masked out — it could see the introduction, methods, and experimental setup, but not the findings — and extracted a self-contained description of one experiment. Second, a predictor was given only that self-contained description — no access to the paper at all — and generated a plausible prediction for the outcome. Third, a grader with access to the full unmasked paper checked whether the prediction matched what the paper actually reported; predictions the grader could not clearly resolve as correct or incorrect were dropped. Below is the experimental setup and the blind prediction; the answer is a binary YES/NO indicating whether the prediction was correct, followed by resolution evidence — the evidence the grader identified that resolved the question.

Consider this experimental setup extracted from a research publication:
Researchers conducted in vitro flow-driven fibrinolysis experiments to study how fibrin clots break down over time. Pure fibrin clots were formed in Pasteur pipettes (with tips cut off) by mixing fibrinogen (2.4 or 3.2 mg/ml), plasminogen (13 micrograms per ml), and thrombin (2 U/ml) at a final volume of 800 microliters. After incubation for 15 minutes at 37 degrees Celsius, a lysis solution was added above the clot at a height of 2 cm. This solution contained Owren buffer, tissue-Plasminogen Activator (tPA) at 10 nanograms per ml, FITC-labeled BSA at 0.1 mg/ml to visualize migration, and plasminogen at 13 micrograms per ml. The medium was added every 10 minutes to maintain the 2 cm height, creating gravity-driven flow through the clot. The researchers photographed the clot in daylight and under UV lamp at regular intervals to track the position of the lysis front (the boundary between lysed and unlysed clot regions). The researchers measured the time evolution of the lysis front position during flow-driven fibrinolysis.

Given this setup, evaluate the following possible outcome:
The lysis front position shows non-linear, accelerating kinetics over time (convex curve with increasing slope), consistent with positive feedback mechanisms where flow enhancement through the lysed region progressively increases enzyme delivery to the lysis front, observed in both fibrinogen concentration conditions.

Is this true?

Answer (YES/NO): NO